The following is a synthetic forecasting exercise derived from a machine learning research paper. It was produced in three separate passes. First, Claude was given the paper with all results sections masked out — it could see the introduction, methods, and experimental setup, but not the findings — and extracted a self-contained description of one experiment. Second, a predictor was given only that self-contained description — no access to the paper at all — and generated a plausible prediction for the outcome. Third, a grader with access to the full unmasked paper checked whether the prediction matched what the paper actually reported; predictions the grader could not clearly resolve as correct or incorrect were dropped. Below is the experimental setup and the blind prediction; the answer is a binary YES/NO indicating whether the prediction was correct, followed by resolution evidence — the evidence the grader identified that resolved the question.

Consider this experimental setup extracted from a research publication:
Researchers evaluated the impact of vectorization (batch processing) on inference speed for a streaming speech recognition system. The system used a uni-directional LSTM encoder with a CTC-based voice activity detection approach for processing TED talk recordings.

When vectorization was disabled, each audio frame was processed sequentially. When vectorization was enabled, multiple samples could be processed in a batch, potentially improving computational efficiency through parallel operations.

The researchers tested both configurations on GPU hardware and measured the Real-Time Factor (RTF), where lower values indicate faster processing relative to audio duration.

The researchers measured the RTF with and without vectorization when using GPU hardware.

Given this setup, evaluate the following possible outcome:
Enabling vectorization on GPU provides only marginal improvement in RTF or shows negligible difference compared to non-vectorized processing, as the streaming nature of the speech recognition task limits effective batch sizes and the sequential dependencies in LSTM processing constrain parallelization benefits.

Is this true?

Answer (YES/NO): NO